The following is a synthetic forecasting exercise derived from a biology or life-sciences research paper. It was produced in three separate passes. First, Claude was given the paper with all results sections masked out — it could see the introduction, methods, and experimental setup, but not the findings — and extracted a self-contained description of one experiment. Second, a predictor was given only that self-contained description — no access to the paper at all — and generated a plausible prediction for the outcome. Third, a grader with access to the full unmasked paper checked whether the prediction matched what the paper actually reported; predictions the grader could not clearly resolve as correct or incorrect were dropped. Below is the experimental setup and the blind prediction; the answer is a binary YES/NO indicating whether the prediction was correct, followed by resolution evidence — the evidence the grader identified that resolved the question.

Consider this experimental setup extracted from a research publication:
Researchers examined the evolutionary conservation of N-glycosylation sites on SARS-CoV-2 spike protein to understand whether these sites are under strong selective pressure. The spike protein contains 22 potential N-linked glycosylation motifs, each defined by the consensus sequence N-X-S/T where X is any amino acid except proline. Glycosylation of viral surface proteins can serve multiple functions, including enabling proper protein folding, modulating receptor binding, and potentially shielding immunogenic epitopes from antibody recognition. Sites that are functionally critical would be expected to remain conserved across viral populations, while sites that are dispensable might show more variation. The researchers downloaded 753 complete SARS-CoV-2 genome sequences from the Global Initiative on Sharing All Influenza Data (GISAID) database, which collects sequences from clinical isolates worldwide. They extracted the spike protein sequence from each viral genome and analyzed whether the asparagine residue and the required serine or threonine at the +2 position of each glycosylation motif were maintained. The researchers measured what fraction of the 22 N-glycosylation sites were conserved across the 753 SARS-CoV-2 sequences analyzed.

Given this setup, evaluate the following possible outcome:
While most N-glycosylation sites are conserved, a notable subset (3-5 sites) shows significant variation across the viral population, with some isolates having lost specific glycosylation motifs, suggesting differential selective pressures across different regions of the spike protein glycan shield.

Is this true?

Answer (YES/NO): NO